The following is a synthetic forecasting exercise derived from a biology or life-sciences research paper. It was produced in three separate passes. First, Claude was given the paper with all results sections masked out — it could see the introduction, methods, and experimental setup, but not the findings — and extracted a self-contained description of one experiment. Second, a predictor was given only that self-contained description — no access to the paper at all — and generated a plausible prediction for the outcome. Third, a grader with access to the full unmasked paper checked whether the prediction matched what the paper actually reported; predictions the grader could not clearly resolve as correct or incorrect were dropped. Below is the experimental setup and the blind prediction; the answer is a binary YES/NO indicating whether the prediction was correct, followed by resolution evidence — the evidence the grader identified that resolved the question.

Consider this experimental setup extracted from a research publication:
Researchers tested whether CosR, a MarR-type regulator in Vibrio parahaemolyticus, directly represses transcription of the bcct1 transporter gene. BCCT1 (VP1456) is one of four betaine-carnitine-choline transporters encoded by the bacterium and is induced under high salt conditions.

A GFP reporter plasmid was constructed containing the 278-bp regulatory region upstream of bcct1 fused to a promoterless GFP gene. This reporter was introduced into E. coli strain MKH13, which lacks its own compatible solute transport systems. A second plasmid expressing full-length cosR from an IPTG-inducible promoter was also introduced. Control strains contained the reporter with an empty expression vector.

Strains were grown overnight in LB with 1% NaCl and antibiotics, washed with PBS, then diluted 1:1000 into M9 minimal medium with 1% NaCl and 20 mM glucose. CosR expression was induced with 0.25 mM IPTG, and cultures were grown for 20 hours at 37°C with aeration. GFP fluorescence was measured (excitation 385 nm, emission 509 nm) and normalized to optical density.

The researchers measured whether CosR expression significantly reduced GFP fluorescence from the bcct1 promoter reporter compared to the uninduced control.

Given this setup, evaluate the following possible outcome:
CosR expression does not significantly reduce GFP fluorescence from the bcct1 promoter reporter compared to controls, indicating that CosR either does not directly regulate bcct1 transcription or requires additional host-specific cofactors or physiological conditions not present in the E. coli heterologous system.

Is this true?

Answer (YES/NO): YES